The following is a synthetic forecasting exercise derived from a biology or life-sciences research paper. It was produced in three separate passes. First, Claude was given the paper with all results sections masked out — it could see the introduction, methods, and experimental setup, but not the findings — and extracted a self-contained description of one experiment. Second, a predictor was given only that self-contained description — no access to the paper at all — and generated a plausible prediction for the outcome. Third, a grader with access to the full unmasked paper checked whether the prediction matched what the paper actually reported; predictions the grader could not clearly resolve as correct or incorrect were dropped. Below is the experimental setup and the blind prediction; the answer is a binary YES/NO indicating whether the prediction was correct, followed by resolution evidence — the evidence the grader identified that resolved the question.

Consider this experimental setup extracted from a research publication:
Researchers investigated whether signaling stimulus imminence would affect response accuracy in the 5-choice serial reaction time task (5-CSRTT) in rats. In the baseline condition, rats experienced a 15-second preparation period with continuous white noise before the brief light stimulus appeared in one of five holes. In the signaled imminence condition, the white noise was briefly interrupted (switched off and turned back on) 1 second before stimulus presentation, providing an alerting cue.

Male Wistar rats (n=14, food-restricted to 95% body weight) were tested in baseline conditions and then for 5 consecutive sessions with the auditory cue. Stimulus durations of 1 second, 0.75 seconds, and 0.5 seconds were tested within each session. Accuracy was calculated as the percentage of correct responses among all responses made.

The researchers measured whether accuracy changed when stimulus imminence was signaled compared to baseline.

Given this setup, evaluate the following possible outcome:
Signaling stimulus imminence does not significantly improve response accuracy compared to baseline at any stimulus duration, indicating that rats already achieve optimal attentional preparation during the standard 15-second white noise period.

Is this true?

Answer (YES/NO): NO